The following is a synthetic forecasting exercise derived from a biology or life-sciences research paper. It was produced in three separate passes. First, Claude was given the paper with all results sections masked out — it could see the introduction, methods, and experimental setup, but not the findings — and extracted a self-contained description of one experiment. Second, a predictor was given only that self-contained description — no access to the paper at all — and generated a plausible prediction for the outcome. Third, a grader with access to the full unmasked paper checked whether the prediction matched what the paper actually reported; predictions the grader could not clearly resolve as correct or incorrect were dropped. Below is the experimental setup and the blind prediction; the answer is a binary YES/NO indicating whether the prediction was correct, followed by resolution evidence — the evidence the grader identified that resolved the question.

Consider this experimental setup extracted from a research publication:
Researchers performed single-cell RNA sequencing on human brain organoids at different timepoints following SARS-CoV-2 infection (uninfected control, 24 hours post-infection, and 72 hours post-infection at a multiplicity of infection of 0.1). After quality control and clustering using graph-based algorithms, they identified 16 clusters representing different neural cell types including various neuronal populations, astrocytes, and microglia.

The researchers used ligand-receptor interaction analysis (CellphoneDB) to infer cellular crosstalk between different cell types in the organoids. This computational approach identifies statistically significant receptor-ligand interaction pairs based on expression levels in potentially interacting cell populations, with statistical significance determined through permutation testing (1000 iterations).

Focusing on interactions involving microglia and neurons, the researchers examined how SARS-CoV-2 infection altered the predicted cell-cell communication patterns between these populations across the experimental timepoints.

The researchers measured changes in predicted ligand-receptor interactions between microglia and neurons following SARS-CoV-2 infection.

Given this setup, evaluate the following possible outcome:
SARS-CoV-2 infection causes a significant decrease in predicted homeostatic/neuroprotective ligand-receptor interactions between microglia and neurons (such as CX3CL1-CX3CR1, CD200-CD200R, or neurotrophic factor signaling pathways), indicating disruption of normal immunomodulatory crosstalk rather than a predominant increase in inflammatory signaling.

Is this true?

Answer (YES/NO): NO